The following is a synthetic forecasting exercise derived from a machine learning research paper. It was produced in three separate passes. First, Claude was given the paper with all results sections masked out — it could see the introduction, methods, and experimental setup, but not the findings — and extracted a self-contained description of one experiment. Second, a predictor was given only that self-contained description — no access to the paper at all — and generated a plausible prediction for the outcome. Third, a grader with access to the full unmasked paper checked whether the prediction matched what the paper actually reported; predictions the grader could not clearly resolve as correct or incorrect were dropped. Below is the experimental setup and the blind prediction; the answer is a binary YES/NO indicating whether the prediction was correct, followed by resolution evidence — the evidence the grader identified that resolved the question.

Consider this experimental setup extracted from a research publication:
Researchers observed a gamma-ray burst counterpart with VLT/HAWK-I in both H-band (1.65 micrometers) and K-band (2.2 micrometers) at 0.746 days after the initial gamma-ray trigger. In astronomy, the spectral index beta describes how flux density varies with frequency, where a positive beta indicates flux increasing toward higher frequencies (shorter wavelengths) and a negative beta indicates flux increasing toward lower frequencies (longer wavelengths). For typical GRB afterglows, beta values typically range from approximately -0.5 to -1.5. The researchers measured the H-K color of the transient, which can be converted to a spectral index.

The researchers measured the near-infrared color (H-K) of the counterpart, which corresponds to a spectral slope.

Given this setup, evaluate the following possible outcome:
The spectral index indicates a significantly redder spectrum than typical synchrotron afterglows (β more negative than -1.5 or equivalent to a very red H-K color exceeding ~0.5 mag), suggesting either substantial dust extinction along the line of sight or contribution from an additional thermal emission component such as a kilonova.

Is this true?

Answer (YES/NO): YES